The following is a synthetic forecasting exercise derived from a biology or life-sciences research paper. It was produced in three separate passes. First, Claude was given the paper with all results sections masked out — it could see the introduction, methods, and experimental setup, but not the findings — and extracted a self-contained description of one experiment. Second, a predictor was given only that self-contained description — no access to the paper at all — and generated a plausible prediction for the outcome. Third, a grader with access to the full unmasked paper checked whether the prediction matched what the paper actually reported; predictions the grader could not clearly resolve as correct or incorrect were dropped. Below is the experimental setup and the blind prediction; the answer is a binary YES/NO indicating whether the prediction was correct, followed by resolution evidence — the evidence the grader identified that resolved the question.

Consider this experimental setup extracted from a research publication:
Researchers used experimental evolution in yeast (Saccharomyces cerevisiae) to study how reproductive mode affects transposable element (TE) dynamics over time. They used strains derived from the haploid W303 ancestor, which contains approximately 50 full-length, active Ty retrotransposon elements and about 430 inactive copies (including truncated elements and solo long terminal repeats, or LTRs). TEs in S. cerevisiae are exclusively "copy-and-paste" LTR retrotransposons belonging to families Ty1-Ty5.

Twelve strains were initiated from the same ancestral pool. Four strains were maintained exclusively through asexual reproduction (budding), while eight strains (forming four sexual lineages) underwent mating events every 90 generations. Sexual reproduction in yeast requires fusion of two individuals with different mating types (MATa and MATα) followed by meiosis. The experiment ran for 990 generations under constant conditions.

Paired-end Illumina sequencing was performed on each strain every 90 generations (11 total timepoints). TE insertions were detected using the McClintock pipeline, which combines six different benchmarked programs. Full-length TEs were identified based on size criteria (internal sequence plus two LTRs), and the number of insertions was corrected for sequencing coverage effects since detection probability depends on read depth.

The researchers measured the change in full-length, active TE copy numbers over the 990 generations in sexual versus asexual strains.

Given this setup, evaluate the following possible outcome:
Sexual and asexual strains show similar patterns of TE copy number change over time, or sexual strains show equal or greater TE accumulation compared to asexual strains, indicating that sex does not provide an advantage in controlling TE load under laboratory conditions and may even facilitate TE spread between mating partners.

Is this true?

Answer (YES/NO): NO